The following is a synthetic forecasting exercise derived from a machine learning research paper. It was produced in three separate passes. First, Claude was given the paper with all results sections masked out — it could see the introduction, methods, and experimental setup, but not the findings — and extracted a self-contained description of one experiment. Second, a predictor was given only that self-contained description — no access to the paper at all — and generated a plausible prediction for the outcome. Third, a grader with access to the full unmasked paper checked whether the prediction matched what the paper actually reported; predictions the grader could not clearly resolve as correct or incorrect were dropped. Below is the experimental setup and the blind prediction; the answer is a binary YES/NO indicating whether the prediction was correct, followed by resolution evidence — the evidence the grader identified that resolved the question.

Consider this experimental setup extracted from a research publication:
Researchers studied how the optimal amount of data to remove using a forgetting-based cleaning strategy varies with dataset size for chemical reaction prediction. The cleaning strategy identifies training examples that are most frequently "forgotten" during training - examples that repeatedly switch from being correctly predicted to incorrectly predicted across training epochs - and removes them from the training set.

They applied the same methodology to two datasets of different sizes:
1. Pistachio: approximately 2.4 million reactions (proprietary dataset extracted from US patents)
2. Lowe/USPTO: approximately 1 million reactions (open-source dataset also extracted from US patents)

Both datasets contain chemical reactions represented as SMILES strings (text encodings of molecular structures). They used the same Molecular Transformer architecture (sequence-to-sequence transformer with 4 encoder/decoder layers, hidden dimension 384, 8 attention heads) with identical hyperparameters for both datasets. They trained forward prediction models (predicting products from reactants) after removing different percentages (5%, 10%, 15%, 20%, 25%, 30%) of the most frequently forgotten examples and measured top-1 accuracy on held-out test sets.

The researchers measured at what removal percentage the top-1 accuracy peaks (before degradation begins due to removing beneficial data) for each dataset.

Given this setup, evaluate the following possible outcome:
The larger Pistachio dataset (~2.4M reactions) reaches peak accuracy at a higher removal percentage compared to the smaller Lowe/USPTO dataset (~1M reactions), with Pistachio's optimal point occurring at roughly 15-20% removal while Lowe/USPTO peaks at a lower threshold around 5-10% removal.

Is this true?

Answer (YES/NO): NO